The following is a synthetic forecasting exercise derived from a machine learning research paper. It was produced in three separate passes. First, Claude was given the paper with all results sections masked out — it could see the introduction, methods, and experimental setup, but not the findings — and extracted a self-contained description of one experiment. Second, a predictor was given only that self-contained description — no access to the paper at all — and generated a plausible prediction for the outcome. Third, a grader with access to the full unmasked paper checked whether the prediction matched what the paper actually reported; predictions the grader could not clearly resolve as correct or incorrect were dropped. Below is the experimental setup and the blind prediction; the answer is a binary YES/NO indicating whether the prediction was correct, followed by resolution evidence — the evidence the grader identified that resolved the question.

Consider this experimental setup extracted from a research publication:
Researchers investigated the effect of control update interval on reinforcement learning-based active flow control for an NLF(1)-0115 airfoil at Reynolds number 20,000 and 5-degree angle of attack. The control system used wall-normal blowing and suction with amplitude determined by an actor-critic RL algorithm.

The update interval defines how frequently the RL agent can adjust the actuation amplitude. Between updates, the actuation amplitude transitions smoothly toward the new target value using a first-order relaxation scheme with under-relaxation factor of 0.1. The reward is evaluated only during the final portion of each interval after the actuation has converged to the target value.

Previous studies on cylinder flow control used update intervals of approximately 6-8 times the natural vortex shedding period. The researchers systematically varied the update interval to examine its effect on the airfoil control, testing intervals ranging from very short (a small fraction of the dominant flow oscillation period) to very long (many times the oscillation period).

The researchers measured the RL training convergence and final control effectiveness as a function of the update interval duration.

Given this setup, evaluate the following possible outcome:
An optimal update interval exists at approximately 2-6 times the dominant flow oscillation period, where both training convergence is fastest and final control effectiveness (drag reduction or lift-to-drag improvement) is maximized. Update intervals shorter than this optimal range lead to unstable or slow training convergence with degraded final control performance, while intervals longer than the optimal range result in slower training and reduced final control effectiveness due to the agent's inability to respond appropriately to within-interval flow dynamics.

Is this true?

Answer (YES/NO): NO